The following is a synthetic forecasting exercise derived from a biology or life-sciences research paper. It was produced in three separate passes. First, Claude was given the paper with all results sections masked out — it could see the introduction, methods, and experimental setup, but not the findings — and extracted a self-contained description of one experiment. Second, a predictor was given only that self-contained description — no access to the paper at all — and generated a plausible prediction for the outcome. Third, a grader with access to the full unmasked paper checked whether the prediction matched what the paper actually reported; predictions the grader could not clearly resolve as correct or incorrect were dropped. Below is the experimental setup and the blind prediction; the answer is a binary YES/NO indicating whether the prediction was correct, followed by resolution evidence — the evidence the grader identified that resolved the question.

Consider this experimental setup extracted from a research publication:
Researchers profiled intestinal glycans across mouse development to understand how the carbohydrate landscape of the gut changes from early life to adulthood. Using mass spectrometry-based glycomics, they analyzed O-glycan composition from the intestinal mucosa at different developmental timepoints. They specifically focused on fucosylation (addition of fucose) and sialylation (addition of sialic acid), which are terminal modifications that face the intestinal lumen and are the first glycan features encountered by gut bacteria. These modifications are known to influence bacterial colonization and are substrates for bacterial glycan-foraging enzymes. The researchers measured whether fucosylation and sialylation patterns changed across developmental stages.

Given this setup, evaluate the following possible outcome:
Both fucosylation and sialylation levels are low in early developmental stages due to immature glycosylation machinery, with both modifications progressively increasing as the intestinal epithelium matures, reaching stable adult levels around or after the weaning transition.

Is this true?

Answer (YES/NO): NO